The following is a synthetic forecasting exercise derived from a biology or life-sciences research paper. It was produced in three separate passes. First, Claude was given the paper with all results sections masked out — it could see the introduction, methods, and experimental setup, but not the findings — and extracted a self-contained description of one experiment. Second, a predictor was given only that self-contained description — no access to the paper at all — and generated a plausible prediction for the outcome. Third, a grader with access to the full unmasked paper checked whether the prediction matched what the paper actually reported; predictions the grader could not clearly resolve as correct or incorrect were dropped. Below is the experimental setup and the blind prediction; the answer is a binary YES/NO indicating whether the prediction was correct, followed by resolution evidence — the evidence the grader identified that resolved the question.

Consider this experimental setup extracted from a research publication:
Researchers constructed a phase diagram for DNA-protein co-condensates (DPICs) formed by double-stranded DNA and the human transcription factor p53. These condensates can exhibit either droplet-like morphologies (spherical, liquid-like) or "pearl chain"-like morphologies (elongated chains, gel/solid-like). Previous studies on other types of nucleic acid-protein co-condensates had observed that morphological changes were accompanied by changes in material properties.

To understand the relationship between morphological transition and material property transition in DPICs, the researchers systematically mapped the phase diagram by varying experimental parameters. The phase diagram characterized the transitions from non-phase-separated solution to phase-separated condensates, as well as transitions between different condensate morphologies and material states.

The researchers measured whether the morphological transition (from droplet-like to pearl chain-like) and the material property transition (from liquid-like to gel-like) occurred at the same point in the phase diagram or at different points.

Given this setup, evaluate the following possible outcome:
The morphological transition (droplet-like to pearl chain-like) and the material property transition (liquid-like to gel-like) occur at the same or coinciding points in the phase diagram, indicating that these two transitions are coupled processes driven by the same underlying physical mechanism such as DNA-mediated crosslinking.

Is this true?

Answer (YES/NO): NO